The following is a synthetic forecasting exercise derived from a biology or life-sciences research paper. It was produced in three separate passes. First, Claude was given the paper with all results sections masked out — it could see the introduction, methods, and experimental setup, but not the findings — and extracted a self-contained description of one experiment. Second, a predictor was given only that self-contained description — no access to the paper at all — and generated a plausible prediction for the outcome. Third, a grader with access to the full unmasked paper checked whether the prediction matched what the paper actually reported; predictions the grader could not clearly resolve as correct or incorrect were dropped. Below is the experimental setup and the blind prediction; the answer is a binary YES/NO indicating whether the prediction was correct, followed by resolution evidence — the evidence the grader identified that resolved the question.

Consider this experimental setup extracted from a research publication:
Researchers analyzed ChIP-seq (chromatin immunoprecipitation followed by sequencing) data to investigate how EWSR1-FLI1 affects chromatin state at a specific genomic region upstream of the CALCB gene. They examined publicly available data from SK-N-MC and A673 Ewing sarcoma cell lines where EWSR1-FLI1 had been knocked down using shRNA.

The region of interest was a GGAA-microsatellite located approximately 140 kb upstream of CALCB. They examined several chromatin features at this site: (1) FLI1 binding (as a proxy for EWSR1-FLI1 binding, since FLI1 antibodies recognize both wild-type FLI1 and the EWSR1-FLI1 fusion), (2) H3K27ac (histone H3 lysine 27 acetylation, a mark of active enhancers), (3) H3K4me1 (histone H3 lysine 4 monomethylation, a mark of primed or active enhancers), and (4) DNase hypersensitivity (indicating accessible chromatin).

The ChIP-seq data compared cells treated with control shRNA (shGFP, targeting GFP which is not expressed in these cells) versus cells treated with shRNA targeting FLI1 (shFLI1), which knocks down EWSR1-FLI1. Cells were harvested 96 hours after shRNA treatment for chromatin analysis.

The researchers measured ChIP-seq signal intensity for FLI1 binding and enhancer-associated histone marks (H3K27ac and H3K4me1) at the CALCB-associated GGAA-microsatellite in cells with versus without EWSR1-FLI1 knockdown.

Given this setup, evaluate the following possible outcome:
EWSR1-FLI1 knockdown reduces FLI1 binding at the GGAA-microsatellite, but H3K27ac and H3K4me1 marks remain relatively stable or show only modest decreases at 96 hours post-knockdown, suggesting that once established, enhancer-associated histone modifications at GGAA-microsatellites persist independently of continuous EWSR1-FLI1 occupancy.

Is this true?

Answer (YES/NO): NO